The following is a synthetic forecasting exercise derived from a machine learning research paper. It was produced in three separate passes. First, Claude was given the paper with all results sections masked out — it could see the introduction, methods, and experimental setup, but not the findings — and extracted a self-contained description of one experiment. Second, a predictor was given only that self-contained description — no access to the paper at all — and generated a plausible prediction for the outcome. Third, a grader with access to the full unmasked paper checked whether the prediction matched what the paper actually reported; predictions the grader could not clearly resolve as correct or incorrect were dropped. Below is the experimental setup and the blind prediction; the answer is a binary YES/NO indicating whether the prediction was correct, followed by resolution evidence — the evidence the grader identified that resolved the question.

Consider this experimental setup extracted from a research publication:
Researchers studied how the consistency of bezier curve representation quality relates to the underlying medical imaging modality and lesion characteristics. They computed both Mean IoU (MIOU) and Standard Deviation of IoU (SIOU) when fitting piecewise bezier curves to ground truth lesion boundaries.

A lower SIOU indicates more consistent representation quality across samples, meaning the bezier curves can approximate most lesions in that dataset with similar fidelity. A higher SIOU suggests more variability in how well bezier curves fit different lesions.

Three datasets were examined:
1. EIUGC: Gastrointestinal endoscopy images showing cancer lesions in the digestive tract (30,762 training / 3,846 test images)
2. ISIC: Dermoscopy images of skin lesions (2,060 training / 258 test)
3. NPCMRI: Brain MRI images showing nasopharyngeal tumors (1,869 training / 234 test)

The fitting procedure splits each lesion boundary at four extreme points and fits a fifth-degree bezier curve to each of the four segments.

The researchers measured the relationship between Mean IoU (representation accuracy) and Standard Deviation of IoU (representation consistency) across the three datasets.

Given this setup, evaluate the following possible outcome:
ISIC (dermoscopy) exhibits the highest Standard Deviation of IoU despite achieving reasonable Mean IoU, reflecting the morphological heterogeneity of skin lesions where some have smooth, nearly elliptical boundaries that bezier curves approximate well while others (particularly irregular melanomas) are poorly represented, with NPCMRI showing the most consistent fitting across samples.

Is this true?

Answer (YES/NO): NO